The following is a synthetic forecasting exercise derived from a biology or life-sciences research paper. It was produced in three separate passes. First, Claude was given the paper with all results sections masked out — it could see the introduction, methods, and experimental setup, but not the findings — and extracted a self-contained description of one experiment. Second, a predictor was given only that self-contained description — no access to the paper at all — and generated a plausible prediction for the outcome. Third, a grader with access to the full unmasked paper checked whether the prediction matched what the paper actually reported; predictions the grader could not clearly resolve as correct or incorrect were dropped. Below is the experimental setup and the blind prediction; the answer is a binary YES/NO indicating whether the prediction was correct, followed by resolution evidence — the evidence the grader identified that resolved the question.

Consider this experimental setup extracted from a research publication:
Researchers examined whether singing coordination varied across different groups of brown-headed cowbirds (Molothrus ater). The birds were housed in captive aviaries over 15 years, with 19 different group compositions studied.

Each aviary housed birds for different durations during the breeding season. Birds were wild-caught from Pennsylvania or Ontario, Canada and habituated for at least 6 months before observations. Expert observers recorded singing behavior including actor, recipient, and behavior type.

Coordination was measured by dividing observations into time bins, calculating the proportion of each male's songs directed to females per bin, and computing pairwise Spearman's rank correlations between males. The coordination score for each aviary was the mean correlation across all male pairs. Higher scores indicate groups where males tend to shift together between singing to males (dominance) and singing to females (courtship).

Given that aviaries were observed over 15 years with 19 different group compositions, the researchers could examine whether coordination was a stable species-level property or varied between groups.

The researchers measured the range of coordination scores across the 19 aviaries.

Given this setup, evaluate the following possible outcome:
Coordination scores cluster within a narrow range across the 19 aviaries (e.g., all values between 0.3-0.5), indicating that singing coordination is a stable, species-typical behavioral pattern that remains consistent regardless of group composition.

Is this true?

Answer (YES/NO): NO